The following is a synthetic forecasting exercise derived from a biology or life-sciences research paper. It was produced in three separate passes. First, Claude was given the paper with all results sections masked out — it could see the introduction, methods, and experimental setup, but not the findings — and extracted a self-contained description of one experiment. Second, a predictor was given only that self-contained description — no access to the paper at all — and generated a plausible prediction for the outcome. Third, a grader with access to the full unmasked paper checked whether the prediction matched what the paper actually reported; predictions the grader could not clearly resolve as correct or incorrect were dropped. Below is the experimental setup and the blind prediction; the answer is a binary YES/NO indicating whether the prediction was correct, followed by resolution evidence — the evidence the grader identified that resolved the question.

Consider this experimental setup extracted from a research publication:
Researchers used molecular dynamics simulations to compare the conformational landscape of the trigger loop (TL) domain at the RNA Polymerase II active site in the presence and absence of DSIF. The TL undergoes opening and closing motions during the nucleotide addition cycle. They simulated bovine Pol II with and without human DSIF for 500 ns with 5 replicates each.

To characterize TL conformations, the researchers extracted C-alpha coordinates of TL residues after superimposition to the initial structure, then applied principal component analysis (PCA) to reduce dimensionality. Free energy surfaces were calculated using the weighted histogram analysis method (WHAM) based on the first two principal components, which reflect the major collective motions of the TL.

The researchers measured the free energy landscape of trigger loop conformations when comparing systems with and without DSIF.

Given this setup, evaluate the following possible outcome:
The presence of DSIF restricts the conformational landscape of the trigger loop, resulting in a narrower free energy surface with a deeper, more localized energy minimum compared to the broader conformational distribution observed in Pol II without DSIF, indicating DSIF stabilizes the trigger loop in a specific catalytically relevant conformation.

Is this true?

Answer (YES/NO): NO